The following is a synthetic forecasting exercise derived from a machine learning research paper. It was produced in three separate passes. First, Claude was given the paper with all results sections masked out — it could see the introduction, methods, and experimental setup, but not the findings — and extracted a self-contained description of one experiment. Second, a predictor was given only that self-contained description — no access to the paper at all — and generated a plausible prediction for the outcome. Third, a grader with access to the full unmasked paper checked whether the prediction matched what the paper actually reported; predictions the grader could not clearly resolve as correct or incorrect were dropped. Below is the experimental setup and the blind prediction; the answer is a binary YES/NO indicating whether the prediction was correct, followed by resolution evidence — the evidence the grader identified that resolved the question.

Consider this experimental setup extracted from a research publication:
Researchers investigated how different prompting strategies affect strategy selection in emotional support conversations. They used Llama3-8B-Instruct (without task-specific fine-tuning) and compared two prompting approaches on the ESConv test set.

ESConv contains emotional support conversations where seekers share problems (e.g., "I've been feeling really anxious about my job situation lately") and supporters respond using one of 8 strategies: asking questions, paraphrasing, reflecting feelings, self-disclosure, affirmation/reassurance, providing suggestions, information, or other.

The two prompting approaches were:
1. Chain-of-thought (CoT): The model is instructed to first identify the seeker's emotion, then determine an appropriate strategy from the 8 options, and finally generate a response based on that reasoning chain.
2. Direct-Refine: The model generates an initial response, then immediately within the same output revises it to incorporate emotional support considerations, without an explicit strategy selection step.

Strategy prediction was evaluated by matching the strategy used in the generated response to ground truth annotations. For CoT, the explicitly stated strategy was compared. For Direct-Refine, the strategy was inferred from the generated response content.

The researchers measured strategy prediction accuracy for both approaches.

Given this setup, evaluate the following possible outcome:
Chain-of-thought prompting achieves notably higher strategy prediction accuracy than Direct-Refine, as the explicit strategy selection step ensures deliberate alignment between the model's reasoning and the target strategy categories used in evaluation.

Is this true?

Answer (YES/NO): NO